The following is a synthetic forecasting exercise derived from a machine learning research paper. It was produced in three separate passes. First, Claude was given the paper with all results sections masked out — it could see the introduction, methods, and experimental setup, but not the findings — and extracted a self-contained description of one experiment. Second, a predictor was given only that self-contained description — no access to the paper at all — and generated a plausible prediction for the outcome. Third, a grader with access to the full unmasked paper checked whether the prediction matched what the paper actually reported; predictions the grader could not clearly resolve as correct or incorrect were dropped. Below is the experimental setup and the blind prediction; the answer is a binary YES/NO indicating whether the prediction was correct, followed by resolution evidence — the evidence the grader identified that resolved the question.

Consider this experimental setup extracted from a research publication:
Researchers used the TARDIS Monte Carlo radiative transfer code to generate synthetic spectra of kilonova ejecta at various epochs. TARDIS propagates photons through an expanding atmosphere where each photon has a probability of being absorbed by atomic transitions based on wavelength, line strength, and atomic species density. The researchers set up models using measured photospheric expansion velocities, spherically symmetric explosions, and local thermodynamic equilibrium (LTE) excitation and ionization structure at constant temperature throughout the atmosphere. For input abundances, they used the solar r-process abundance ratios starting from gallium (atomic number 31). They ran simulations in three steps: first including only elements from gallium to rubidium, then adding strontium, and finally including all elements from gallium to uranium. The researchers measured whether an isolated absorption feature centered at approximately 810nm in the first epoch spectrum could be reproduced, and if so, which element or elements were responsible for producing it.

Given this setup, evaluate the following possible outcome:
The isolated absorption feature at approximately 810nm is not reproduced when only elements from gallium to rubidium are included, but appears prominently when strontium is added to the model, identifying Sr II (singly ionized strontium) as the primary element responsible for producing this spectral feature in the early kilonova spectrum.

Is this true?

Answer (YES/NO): YES